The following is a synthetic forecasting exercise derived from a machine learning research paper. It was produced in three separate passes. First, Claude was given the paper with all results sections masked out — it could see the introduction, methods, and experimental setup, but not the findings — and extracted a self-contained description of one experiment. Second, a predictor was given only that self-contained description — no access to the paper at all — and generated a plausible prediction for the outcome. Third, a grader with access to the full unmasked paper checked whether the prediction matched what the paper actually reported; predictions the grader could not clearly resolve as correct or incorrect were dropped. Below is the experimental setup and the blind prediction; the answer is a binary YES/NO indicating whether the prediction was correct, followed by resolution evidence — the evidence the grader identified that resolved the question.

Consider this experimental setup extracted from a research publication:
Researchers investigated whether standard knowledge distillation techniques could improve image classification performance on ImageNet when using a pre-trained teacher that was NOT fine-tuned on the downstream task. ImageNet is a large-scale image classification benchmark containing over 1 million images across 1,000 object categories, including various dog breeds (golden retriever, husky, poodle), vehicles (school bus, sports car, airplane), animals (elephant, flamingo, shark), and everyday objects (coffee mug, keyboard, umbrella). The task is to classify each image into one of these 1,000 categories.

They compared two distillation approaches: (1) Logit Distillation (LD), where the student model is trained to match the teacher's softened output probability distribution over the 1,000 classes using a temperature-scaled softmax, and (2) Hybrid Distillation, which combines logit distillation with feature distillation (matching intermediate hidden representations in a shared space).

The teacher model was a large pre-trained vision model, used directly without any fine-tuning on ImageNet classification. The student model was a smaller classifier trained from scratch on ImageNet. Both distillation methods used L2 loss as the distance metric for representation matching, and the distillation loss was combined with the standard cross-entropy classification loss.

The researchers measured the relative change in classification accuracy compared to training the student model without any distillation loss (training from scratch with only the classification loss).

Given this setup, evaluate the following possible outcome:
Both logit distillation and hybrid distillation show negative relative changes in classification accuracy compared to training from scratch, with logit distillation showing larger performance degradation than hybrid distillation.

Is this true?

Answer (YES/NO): NO